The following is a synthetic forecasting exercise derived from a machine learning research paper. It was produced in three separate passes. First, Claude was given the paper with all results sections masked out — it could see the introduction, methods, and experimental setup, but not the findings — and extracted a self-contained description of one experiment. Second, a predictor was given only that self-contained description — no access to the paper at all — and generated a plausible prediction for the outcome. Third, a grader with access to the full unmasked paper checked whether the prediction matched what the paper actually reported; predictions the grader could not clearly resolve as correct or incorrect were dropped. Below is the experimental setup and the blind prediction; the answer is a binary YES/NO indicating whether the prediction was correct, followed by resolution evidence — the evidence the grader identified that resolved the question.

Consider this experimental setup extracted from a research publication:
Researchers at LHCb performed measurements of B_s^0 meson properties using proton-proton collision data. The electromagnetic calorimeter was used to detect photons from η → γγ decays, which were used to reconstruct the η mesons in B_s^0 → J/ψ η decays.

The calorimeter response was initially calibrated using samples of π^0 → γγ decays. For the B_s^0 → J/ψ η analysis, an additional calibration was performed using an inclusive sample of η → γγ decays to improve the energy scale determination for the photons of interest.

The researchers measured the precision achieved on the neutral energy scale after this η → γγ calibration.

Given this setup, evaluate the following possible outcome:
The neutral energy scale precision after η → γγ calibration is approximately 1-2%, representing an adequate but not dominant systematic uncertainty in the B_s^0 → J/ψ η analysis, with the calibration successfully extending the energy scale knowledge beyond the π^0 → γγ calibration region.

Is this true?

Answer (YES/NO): NO